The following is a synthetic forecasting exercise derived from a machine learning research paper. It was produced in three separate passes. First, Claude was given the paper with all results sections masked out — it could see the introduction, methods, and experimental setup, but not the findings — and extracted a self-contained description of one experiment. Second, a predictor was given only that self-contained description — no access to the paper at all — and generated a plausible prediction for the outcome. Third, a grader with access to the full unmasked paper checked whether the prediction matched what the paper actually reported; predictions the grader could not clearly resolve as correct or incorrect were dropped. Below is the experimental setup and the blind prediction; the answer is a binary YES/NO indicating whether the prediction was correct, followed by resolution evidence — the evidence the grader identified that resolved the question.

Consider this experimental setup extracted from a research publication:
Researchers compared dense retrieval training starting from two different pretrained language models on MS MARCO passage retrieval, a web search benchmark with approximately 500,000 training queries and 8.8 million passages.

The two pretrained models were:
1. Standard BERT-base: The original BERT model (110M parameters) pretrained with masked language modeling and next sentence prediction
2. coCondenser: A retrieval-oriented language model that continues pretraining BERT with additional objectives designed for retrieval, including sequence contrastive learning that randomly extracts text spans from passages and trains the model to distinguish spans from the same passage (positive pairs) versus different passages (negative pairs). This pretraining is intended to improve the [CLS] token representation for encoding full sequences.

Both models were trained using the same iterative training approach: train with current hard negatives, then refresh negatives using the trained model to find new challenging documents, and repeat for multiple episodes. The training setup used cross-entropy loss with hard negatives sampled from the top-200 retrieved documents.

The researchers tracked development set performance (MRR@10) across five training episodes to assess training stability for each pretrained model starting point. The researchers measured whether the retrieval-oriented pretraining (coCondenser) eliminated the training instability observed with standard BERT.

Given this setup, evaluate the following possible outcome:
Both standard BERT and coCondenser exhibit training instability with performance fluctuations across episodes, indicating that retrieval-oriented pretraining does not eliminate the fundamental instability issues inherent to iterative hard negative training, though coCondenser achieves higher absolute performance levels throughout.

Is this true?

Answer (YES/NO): YES